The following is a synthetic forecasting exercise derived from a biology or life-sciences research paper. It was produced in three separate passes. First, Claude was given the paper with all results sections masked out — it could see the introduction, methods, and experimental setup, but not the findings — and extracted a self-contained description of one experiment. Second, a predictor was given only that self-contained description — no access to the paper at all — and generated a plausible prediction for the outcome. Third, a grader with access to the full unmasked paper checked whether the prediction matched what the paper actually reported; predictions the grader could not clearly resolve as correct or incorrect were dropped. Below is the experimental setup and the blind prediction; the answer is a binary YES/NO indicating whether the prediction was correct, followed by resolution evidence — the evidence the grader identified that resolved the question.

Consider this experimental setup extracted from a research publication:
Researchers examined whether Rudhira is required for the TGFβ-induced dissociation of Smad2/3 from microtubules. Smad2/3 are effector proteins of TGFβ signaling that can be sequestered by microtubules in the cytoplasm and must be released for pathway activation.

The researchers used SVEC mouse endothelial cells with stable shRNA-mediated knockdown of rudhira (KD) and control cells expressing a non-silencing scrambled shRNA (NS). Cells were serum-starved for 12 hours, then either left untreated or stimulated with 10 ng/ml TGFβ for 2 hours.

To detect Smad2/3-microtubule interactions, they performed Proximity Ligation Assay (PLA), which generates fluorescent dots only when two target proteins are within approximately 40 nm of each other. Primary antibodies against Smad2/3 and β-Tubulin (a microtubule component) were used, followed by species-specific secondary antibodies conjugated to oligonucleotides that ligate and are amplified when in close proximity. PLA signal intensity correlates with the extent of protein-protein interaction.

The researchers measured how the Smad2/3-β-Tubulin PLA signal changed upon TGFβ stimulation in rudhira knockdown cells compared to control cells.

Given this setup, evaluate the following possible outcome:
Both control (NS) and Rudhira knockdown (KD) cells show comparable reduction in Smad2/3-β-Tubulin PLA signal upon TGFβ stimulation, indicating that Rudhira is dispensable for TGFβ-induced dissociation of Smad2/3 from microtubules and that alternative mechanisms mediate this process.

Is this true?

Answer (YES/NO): NO